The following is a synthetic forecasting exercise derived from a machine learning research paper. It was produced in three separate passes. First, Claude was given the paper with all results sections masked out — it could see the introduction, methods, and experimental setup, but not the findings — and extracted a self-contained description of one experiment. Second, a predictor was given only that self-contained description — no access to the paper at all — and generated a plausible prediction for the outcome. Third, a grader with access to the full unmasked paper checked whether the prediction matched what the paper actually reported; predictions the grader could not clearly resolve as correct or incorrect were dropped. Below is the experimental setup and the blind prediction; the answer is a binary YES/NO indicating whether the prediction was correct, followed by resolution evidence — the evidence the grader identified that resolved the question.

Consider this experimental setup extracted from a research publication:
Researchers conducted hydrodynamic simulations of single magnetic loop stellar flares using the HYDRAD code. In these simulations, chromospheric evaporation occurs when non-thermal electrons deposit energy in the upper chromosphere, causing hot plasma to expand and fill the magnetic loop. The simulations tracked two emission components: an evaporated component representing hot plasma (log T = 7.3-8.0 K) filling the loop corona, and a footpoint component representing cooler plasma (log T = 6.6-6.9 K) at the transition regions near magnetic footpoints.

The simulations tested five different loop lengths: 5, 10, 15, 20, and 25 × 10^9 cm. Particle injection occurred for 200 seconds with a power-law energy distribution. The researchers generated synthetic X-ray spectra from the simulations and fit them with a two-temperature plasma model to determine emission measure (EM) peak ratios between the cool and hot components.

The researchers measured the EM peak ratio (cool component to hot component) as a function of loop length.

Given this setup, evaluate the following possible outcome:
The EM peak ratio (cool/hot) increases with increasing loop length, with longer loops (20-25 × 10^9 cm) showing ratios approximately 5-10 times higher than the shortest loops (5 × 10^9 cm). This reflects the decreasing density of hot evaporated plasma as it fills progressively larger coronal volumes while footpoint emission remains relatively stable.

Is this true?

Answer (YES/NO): NO